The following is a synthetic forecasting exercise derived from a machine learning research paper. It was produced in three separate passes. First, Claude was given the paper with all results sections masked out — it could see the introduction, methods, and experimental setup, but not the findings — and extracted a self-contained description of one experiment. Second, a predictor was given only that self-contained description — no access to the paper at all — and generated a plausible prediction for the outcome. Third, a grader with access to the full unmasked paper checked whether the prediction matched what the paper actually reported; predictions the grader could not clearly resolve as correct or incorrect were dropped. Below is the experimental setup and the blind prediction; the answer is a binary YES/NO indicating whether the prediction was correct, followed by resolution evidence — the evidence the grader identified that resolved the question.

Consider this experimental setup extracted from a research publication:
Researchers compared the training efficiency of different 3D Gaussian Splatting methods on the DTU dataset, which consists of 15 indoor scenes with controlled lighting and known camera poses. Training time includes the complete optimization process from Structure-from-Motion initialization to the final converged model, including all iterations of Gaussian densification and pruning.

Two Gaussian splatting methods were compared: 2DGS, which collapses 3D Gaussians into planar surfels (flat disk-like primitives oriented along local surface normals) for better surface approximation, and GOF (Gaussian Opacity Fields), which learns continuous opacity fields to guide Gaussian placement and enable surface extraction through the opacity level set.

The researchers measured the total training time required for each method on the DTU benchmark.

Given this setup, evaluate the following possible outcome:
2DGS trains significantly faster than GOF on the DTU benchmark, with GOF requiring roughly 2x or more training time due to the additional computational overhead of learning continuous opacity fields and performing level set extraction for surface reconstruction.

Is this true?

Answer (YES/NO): YES